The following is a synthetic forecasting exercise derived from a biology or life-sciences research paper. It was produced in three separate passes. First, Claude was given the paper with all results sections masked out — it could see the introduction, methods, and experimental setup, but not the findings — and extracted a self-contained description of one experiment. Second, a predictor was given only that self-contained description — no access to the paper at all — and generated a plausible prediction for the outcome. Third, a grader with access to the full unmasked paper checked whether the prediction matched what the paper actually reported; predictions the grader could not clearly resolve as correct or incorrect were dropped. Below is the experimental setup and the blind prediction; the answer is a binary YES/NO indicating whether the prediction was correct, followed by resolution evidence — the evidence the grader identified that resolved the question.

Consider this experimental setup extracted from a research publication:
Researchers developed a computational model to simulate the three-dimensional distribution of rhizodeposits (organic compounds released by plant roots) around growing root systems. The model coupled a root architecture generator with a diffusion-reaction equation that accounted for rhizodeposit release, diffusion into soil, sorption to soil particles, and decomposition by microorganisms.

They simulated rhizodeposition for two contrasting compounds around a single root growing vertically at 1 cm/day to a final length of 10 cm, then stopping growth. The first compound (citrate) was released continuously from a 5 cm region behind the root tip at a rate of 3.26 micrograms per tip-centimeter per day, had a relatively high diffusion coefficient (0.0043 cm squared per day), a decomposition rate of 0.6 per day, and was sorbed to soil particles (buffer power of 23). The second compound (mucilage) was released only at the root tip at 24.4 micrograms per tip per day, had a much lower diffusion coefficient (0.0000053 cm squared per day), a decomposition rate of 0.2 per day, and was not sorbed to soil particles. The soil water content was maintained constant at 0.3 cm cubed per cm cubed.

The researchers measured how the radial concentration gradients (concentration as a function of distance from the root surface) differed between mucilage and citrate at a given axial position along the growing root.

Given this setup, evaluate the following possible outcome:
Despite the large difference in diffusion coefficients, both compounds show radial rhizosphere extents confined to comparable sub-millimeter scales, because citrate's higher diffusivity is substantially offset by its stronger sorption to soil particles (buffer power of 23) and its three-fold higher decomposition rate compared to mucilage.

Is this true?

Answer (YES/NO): NO